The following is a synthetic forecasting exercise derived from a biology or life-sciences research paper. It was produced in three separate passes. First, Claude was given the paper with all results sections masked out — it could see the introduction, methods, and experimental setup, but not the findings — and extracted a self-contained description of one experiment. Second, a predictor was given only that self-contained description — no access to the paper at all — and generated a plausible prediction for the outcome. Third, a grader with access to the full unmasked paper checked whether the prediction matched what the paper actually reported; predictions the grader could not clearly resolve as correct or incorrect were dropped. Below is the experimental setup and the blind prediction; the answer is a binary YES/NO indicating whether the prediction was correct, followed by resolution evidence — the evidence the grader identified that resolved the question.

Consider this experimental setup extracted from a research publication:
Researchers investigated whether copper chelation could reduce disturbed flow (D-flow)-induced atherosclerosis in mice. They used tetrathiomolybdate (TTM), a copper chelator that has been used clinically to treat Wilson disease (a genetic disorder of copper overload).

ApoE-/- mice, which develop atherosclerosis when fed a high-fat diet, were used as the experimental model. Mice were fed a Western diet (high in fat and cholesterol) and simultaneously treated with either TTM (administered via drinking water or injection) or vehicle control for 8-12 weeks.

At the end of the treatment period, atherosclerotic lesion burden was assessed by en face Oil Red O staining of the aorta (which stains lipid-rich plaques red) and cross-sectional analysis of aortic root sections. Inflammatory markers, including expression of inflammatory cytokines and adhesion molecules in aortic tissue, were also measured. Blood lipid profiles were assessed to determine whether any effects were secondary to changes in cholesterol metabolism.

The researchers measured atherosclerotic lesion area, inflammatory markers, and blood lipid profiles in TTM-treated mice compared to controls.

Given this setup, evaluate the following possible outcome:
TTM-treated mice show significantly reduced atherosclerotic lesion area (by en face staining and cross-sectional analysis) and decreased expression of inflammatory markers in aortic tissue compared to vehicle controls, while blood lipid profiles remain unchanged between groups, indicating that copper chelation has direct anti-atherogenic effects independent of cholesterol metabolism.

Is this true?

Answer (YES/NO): YES